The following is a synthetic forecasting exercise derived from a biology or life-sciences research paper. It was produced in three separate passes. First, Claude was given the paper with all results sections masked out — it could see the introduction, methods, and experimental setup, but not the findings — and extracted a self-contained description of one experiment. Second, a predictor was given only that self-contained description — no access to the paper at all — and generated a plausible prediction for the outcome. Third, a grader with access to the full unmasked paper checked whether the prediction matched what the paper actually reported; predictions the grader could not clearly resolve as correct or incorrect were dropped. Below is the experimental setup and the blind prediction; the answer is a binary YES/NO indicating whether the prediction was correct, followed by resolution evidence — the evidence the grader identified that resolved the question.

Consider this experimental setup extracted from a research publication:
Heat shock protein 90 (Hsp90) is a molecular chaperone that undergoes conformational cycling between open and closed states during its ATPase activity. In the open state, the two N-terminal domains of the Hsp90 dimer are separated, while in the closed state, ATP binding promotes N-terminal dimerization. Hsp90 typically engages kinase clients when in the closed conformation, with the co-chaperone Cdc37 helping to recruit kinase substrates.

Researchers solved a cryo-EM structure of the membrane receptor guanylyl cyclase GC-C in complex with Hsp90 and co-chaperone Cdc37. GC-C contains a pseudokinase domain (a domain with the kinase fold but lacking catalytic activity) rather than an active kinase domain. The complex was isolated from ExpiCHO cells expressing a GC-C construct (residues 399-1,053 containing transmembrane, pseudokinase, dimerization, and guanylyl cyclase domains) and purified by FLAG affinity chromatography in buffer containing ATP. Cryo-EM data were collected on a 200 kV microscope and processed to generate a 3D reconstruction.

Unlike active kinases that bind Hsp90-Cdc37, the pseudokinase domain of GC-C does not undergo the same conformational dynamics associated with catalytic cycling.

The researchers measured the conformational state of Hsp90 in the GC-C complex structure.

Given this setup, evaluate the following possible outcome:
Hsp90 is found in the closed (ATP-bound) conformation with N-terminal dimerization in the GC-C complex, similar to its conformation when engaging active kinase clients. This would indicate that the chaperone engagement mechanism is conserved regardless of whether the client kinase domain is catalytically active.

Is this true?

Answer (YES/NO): YES